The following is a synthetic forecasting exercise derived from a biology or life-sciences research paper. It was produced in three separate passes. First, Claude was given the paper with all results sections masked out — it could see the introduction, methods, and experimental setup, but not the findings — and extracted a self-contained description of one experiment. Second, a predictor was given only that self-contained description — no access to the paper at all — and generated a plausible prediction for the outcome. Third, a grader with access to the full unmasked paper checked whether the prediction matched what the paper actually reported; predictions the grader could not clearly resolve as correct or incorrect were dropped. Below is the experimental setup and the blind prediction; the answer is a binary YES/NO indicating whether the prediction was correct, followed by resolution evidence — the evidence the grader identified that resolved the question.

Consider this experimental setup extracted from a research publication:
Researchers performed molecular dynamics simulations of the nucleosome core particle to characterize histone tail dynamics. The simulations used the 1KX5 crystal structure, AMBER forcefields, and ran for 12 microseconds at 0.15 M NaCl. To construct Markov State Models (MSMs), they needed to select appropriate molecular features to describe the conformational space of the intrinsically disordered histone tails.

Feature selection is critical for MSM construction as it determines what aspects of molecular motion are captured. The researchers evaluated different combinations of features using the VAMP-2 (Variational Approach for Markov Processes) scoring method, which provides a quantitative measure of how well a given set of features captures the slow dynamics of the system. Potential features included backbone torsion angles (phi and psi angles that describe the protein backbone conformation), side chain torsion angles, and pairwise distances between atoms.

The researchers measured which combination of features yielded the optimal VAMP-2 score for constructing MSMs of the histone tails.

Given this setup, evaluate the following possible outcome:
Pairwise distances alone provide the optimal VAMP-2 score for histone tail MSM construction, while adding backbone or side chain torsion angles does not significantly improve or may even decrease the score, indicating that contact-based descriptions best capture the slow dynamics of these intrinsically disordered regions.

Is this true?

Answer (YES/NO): NO